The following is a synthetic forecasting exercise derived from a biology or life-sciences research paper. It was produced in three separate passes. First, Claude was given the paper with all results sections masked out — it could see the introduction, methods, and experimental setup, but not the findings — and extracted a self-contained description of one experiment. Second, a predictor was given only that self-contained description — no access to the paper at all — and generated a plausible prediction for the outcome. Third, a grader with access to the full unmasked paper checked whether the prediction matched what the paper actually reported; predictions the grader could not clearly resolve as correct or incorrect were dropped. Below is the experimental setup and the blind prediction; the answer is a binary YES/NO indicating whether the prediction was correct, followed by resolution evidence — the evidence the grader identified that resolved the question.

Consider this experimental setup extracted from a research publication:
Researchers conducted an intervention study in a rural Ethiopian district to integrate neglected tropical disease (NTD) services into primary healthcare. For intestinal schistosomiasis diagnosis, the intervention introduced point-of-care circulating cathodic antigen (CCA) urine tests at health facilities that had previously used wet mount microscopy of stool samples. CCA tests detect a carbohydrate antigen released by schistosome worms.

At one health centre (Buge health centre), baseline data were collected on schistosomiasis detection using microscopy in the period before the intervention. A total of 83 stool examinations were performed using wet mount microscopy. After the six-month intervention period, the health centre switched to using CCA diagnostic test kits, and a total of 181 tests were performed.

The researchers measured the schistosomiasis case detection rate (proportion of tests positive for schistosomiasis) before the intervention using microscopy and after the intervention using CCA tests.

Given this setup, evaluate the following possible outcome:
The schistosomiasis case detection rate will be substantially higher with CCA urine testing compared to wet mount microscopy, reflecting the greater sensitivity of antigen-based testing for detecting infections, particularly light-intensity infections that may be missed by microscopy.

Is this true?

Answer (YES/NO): YES